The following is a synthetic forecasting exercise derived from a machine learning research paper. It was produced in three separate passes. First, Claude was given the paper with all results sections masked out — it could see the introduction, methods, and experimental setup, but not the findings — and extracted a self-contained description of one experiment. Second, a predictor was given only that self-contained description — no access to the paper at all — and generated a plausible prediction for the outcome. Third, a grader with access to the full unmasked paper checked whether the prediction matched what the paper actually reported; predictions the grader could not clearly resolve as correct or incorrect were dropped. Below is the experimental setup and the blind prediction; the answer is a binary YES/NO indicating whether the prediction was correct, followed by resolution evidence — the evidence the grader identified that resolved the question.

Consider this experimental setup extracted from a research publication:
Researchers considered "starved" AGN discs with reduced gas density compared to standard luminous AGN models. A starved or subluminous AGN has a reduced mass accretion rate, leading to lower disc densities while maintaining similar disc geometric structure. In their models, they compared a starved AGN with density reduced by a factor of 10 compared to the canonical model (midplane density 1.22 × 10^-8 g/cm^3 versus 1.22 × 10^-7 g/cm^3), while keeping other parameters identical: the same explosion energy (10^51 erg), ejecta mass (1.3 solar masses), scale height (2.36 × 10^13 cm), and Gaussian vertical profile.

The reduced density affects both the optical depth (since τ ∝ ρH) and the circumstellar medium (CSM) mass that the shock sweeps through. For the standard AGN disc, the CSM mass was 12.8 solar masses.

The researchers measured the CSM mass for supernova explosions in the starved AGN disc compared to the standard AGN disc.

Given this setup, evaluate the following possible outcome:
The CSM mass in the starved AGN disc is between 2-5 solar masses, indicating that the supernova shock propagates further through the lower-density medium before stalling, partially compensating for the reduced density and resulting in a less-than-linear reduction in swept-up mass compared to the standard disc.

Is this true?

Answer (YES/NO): NO